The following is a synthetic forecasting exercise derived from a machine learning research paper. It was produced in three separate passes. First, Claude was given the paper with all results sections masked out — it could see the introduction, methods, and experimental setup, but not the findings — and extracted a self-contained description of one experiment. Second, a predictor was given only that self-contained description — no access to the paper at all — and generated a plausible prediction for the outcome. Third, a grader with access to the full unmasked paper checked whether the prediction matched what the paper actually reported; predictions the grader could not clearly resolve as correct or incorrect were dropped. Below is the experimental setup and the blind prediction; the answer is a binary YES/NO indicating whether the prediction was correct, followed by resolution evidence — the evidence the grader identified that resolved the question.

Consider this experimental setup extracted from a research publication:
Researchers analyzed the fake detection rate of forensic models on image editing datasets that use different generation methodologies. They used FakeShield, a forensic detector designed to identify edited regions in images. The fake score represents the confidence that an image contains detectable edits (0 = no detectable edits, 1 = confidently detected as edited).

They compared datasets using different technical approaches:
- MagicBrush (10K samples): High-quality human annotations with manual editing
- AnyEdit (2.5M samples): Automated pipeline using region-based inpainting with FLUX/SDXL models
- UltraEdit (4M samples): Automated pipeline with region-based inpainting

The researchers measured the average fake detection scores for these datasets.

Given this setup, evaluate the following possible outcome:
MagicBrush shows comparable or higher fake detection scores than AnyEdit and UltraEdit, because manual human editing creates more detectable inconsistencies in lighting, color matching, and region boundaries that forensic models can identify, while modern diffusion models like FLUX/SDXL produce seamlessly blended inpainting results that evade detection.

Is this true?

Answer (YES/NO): NO